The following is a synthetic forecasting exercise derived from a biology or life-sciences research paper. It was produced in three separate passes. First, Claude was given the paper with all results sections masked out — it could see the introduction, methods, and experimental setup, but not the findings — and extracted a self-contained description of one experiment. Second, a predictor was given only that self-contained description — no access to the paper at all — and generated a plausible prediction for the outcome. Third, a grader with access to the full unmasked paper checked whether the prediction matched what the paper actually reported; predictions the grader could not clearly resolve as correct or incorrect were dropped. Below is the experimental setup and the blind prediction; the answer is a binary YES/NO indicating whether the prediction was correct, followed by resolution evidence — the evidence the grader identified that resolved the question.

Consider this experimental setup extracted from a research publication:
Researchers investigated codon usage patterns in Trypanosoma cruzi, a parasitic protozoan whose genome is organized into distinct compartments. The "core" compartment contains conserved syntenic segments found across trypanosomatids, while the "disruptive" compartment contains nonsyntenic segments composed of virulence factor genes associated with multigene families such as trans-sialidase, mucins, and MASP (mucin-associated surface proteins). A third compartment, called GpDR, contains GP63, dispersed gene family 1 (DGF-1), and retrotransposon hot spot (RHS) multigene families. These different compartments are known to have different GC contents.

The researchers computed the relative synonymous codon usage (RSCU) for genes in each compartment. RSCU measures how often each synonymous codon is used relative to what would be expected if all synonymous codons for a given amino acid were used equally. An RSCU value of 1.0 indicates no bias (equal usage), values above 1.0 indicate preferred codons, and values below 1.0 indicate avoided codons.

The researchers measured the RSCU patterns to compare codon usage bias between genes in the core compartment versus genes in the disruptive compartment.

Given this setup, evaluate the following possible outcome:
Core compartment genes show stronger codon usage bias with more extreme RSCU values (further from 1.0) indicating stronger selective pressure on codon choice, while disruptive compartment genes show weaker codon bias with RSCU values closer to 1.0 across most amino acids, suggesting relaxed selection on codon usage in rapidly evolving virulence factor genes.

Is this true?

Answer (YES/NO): NO